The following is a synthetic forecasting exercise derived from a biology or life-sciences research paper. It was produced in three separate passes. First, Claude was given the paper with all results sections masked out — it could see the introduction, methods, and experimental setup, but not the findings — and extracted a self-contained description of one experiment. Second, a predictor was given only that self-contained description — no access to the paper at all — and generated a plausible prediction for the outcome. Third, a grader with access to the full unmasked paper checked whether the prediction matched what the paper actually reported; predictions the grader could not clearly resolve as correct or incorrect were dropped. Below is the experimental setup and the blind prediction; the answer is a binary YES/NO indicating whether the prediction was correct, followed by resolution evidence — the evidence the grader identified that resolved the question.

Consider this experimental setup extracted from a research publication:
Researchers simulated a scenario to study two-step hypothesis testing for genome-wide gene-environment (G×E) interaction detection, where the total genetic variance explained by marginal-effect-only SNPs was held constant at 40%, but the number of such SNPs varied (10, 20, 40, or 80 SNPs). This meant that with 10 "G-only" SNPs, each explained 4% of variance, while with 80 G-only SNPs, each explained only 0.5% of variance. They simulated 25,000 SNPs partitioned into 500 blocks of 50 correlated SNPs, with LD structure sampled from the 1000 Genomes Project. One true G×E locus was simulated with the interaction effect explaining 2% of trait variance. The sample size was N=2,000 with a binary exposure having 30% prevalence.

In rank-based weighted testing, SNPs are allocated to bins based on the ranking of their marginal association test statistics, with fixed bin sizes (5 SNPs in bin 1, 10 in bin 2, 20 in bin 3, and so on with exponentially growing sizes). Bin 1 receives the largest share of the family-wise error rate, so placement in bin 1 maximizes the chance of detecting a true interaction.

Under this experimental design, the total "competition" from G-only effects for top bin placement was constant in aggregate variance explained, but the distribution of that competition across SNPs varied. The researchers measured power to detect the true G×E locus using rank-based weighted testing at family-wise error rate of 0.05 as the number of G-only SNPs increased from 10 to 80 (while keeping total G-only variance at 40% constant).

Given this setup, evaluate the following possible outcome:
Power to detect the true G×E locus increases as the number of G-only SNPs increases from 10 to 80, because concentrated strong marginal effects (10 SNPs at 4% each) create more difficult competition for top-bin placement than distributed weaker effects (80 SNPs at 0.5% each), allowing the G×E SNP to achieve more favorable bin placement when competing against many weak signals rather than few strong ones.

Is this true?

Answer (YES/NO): YES